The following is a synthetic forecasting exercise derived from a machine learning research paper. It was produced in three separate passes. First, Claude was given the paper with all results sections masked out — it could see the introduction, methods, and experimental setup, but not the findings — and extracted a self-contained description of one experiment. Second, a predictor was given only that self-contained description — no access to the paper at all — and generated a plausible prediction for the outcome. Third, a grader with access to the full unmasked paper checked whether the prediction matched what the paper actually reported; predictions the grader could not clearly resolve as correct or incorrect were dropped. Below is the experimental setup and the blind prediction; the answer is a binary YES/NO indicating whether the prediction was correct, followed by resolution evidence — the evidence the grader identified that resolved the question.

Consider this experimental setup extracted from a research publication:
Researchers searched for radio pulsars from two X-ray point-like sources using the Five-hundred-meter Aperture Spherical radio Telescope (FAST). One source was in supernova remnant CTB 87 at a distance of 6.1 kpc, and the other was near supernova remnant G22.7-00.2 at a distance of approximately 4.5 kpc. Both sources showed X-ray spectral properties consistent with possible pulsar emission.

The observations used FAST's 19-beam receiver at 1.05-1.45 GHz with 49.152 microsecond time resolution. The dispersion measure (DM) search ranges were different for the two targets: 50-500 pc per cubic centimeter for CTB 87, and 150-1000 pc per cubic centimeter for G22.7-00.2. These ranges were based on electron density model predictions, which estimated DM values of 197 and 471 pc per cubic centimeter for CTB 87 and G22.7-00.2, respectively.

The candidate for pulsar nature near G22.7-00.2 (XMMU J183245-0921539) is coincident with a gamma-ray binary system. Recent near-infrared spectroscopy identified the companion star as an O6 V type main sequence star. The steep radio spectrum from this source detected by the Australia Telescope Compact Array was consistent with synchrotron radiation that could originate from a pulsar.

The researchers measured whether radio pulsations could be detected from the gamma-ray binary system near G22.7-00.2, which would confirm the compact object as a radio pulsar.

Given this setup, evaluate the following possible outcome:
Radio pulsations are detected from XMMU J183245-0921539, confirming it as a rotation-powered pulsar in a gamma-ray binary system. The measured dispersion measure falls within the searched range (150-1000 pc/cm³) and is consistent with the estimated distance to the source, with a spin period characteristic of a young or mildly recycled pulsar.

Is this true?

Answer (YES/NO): NO